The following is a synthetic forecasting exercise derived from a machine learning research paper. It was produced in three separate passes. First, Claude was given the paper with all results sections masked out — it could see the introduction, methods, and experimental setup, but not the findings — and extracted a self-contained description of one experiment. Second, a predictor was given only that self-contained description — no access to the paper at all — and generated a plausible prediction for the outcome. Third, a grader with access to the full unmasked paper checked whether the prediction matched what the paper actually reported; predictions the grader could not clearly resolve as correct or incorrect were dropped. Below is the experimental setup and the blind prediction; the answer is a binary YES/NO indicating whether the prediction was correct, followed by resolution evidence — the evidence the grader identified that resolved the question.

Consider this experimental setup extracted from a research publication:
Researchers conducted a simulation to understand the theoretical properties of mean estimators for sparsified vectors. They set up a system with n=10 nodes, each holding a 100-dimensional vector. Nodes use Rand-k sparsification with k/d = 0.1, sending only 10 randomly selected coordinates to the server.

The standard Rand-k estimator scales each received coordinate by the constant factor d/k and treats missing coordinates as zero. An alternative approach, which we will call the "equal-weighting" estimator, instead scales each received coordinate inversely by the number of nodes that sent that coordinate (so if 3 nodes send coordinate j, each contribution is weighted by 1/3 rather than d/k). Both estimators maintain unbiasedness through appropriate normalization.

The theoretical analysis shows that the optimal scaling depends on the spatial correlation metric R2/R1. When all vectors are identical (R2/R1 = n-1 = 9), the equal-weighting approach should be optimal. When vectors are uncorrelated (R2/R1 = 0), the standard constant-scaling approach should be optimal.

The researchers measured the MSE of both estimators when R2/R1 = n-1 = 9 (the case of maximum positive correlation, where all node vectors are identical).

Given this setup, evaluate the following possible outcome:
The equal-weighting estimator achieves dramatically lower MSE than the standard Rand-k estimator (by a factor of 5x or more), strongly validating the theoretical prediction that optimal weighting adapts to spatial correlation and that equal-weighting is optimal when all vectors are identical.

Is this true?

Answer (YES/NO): NO